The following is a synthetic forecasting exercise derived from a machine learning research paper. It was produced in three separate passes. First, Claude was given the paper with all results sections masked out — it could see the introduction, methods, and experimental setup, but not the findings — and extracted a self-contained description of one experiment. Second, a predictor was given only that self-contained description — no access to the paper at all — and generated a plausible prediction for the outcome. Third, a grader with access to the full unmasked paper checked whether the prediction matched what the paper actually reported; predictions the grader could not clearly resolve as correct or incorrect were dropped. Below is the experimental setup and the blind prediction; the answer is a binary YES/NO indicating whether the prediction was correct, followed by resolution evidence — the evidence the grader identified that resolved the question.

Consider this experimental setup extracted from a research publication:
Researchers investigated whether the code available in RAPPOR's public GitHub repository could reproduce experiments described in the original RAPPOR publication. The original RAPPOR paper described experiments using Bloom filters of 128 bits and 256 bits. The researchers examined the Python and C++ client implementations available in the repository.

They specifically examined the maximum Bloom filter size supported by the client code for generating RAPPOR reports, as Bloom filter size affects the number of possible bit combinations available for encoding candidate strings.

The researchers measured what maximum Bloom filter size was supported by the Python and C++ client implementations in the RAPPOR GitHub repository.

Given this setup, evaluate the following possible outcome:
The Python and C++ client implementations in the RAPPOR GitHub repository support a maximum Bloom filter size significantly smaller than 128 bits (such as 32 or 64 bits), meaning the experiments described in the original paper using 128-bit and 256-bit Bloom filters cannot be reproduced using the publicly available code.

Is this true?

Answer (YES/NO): YES